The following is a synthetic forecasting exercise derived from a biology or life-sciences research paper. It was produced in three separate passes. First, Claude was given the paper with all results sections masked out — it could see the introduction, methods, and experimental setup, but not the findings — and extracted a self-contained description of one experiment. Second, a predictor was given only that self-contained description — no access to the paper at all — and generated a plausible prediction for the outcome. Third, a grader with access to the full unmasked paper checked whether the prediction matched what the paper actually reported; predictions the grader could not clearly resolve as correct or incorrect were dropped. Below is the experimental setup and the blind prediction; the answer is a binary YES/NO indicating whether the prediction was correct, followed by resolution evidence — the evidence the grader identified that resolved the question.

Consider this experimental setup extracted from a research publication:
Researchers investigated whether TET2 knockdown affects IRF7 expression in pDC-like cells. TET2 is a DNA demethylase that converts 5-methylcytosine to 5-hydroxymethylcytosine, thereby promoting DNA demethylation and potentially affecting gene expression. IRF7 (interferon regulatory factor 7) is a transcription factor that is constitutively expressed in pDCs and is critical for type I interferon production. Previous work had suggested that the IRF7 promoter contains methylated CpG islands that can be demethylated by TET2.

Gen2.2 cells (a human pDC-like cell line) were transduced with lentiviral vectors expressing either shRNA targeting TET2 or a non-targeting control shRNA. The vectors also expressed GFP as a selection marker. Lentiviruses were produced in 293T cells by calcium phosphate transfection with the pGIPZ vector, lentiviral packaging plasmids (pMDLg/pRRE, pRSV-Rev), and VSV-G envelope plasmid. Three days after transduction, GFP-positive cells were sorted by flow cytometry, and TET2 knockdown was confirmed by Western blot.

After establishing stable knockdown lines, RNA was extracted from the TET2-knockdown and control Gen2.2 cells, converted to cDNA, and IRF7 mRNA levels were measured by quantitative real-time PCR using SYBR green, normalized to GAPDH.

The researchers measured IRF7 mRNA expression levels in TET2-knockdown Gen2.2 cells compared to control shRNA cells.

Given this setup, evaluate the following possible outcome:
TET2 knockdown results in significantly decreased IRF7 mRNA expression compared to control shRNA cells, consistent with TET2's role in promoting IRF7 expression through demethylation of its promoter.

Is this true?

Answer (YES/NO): YES